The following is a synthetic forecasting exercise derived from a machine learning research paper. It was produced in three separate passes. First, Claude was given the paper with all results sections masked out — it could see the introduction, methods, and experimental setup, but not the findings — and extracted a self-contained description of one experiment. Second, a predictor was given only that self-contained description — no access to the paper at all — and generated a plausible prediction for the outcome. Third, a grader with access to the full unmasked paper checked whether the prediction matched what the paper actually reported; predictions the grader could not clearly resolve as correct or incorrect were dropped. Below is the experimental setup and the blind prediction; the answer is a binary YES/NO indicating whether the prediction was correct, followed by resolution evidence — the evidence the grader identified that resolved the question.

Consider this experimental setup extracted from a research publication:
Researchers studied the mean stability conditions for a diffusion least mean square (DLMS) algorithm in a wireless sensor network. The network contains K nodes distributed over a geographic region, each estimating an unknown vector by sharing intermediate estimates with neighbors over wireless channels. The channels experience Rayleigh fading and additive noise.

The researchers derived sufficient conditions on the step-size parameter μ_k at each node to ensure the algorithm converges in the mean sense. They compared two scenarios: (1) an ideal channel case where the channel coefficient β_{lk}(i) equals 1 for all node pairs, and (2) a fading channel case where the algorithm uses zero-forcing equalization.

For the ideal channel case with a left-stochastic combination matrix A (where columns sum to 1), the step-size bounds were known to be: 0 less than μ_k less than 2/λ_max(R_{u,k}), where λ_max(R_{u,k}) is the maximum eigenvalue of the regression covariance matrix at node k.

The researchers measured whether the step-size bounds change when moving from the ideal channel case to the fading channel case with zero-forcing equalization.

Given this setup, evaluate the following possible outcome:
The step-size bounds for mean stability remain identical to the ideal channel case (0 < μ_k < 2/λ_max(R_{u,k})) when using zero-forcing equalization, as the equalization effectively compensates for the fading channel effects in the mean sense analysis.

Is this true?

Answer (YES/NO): YES